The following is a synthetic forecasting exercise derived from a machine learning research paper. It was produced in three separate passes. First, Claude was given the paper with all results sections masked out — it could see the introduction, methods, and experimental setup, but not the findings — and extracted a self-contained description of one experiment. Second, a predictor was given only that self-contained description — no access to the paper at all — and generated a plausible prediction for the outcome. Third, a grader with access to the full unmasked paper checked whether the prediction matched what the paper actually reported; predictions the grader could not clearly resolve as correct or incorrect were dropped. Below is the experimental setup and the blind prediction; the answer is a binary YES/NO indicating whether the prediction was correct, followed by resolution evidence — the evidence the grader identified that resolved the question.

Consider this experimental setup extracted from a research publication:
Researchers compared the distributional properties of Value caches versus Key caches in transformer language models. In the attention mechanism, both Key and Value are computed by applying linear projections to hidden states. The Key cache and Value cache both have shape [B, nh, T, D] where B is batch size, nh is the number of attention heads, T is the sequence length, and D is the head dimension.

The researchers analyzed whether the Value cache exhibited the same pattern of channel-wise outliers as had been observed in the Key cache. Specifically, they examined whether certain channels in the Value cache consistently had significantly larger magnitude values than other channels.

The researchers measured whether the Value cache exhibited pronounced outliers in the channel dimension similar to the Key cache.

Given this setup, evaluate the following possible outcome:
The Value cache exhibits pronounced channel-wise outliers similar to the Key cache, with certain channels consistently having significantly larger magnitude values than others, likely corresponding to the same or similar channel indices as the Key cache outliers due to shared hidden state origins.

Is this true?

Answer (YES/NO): NO